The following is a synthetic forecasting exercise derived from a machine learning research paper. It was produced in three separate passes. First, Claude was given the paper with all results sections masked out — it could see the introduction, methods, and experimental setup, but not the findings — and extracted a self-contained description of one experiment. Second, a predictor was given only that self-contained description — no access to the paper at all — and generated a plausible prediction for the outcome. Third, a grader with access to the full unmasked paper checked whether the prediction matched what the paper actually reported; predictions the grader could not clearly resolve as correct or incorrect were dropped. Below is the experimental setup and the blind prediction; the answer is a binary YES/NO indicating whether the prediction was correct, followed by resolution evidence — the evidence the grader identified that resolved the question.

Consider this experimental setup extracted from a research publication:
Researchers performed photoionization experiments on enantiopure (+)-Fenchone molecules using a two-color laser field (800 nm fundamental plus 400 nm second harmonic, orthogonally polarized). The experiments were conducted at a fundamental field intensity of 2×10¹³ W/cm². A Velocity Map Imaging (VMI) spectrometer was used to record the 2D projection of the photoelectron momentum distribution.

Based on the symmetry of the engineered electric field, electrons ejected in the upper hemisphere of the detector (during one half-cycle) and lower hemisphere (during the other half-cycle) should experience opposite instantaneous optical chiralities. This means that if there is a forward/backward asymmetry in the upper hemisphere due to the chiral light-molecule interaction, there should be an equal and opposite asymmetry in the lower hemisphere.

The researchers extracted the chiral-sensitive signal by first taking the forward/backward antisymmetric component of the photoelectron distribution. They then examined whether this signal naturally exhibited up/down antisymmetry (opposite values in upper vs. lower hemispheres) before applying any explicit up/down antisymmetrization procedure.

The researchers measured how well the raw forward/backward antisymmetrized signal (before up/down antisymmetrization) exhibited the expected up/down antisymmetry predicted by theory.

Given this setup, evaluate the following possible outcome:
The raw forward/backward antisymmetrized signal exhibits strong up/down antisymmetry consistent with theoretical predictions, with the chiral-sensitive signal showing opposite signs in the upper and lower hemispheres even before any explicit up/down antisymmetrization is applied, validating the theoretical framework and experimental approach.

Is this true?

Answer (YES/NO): YES